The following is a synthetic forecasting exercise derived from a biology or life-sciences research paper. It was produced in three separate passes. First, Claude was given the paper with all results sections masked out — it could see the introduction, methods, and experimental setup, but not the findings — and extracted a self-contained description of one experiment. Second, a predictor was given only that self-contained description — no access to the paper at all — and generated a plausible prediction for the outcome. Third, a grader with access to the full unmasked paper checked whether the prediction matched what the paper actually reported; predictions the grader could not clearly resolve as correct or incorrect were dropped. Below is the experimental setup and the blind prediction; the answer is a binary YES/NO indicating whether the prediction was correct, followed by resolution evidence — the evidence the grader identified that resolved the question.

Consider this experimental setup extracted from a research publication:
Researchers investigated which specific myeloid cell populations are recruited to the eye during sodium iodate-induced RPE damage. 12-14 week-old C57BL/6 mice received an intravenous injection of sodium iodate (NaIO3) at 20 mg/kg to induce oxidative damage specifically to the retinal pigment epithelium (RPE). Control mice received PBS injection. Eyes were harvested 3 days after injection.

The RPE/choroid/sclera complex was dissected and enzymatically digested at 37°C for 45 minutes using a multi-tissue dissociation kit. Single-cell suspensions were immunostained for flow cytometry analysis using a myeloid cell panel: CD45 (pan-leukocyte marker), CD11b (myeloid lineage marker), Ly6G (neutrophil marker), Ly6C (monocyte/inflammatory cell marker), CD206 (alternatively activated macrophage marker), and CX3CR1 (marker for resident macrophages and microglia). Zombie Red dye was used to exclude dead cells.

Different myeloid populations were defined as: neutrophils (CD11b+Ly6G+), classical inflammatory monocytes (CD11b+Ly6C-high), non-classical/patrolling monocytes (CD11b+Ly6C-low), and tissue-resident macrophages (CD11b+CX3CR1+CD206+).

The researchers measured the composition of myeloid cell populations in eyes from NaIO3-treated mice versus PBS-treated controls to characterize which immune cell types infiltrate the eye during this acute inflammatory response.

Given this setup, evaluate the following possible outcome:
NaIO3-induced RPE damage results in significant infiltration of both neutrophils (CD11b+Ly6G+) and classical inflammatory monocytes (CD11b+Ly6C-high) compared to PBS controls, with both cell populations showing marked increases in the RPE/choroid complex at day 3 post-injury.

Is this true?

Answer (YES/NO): YES